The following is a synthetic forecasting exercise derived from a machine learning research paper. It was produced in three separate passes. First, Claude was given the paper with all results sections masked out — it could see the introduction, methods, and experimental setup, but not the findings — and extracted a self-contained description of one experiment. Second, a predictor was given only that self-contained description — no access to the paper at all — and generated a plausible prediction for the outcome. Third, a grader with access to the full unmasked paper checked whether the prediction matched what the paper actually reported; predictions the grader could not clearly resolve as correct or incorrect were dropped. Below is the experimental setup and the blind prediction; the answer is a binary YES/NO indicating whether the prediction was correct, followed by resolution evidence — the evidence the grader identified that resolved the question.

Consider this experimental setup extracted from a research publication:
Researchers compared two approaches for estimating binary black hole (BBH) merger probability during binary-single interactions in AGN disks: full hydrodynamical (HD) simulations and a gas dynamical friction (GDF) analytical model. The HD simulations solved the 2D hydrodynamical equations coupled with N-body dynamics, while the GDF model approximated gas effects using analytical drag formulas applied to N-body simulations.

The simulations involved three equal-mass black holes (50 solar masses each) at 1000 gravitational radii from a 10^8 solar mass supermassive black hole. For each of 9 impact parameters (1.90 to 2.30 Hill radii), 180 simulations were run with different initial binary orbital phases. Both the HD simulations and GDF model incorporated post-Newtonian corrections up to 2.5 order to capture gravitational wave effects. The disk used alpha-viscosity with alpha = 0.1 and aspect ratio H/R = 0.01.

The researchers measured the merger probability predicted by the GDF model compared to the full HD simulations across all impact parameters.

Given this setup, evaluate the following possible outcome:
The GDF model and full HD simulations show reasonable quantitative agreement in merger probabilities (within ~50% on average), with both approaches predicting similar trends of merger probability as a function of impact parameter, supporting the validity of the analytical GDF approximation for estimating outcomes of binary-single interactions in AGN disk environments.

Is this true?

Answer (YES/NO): NO